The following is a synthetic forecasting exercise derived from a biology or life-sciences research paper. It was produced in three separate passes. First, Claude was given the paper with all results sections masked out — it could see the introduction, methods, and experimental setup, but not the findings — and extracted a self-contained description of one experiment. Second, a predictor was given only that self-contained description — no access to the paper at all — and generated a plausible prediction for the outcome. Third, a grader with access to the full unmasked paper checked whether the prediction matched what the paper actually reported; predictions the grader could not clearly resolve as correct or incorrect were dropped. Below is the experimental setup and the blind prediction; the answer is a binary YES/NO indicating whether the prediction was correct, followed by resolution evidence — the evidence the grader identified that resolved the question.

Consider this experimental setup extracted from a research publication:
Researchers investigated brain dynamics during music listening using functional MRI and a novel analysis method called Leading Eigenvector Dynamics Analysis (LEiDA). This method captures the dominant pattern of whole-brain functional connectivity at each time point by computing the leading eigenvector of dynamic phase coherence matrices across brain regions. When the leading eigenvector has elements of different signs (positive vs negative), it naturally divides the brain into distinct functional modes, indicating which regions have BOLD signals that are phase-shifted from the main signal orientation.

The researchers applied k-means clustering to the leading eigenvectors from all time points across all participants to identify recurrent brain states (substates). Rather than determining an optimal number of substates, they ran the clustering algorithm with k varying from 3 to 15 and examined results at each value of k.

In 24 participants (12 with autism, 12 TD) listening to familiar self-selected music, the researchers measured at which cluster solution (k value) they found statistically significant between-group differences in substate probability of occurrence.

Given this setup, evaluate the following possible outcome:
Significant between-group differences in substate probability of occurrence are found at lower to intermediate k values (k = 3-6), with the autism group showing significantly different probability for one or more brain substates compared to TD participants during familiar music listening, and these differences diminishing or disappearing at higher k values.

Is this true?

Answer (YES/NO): NO